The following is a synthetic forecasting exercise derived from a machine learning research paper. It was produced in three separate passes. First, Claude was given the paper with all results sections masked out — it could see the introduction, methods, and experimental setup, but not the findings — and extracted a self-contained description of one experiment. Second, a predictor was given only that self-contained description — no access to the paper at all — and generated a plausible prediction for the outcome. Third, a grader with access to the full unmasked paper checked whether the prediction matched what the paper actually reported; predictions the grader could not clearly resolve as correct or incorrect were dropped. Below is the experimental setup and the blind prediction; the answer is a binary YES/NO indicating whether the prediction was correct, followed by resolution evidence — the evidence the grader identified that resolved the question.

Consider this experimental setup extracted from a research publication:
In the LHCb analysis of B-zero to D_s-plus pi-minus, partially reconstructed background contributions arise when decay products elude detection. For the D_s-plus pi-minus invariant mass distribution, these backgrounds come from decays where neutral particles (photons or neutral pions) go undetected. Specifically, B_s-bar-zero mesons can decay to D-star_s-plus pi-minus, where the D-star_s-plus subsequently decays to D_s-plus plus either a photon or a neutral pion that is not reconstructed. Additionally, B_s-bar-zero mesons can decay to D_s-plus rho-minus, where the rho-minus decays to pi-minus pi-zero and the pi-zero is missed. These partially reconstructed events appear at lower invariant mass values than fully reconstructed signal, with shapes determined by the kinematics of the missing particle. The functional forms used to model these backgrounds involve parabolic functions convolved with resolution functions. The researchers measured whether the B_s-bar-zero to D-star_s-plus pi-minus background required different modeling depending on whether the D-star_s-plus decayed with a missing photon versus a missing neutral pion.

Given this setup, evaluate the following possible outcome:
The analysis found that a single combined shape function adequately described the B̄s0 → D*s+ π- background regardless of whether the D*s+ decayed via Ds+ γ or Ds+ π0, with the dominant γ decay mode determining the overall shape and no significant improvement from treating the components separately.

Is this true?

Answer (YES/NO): NO